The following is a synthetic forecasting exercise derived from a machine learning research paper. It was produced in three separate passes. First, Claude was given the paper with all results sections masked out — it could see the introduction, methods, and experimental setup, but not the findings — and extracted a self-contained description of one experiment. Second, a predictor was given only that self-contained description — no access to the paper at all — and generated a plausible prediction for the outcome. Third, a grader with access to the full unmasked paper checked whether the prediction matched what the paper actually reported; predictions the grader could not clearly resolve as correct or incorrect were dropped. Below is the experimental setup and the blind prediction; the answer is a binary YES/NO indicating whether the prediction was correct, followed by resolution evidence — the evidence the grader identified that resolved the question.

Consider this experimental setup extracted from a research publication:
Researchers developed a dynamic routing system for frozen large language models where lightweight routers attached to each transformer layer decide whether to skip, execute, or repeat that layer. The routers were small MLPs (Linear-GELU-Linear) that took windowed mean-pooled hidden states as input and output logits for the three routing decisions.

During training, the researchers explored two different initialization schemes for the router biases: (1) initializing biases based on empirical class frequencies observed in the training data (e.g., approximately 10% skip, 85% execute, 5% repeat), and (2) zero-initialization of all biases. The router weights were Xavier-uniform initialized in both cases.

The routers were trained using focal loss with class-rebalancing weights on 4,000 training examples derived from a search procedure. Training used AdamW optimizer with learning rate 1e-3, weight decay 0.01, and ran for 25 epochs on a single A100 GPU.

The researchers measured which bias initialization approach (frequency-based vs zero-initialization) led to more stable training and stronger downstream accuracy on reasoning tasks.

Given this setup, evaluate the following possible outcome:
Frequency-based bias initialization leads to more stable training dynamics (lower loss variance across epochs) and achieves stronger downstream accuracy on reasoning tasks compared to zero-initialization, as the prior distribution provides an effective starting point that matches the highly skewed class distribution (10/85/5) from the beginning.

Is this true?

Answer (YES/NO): NO